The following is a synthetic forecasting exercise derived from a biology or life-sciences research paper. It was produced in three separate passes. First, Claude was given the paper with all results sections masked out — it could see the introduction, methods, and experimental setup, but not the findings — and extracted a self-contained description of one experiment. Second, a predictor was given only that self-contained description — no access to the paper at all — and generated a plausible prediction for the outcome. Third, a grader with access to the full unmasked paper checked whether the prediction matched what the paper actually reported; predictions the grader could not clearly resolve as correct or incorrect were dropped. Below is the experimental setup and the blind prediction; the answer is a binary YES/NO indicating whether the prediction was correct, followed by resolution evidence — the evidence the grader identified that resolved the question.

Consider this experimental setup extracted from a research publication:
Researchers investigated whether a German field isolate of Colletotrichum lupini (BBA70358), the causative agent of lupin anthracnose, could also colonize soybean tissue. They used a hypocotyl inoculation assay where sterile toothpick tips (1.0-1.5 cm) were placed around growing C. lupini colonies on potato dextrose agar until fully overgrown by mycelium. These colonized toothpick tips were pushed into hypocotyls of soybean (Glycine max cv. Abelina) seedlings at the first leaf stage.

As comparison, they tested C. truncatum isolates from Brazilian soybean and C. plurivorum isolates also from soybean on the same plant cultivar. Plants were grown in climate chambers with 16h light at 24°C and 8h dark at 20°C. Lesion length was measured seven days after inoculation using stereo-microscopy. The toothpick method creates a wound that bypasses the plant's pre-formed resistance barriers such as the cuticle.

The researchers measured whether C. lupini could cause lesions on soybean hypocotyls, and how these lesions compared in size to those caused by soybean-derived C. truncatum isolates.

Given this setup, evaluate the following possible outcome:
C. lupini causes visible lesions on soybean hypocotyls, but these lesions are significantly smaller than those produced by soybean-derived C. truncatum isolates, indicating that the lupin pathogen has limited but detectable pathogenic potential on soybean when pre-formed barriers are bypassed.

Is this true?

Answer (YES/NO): YES